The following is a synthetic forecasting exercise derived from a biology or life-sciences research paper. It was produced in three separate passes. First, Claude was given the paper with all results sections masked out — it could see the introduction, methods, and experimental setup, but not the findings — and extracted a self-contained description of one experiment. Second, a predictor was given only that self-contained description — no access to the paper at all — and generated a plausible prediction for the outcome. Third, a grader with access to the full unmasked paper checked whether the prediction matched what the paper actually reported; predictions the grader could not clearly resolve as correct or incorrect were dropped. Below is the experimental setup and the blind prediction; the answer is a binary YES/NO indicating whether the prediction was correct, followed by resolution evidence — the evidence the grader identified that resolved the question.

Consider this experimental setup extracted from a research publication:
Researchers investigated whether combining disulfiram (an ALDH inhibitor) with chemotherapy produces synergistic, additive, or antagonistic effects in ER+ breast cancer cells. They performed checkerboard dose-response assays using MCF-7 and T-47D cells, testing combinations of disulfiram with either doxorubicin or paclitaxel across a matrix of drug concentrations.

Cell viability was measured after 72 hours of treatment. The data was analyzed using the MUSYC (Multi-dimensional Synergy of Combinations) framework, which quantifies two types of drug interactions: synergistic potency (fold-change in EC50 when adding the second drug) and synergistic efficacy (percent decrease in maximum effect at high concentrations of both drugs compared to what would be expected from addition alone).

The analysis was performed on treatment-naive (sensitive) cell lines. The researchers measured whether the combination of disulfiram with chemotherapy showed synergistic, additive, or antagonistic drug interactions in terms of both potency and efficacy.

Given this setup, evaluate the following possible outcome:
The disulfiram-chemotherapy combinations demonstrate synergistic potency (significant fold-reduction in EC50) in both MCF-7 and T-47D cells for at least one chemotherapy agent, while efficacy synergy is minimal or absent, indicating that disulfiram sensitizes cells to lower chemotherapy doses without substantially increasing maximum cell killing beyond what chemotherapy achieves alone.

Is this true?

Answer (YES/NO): NO